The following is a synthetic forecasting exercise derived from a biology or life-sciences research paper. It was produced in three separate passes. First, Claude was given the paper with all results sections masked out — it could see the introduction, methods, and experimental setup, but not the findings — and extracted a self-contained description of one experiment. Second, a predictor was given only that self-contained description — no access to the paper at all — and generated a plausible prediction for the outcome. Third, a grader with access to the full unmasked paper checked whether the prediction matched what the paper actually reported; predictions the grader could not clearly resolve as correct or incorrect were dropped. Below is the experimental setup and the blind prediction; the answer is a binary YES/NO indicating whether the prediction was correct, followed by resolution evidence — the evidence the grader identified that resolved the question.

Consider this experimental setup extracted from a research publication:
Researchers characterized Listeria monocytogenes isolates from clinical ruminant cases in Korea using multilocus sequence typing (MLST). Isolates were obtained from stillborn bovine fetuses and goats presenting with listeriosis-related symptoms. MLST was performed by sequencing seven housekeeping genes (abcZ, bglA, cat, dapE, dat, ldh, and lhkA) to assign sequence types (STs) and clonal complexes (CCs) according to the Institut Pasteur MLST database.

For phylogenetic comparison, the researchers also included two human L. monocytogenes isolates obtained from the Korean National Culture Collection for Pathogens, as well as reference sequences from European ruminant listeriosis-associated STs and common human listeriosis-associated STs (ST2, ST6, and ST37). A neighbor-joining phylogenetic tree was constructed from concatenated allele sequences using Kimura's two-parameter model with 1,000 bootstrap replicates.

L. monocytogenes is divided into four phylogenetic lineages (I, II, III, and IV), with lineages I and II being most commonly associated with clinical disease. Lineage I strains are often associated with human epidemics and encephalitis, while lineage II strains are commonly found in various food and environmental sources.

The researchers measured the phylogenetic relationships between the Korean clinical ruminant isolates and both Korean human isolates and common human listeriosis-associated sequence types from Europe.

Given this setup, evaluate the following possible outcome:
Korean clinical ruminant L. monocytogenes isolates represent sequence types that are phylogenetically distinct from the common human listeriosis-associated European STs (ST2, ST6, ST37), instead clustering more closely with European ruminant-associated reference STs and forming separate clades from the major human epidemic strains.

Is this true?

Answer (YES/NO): NO